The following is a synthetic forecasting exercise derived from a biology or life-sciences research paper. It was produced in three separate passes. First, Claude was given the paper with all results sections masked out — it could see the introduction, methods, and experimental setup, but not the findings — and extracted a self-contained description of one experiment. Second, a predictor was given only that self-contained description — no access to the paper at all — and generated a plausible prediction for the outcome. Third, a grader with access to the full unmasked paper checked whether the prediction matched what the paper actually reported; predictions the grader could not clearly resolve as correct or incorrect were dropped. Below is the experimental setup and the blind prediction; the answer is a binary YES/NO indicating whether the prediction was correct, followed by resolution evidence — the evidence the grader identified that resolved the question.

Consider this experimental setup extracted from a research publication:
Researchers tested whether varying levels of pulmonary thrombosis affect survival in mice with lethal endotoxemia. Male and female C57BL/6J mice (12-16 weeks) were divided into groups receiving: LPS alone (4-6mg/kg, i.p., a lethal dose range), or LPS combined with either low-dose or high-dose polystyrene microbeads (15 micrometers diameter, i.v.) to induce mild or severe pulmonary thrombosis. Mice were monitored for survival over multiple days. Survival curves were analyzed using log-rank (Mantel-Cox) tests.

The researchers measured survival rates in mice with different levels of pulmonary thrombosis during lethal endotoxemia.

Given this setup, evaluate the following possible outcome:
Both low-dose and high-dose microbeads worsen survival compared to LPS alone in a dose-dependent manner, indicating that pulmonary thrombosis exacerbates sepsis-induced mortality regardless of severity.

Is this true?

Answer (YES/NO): NO